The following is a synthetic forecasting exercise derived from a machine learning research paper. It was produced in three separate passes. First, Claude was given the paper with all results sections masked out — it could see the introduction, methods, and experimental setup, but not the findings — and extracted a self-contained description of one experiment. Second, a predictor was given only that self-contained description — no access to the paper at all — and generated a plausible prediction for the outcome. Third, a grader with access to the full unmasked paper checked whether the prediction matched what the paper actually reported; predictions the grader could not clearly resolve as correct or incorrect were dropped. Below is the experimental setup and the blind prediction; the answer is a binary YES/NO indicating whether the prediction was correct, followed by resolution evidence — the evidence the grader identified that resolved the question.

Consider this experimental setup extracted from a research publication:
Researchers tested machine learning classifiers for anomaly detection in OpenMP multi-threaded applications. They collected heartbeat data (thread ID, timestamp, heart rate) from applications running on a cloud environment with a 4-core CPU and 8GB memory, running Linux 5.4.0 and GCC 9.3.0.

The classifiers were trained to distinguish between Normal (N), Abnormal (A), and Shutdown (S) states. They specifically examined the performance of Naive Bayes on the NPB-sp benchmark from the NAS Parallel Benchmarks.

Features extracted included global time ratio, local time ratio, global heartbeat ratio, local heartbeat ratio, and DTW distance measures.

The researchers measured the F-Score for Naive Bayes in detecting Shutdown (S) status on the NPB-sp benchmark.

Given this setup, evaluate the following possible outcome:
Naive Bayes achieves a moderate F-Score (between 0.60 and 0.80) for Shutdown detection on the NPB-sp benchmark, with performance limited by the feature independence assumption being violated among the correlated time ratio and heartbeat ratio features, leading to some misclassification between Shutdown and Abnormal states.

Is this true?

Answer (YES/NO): NO